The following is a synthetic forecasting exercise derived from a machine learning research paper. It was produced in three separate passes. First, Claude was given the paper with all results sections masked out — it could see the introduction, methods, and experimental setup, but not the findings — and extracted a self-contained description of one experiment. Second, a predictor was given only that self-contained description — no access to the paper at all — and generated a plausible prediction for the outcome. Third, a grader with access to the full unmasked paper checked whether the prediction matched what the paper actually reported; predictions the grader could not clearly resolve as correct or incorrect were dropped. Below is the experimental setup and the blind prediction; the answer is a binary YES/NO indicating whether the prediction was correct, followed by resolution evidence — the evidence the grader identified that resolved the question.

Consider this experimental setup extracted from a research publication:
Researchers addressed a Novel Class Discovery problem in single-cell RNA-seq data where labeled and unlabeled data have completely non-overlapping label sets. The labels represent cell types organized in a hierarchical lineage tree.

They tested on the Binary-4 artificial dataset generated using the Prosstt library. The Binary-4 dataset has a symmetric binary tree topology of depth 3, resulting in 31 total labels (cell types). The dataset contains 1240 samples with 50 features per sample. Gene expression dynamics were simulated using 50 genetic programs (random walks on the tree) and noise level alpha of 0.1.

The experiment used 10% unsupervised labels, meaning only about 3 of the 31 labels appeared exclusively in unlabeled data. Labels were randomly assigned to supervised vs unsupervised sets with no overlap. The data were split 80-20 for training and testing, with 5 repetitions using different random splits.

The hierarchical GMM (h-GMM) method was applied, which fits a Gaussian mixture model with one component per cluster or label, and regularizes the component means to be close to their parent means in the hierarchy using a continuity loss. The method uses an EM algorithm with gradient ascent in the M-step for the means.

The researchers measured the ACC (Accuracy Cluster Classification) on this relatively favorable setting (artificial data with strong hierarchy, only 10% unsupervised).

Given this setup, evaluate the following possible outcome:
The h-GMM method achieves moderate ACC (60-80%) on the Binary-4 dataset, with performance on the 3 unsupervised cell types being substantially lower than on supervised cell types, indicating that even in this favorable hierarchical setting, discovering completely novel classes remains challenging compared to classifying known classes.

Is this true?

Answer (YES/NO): NO